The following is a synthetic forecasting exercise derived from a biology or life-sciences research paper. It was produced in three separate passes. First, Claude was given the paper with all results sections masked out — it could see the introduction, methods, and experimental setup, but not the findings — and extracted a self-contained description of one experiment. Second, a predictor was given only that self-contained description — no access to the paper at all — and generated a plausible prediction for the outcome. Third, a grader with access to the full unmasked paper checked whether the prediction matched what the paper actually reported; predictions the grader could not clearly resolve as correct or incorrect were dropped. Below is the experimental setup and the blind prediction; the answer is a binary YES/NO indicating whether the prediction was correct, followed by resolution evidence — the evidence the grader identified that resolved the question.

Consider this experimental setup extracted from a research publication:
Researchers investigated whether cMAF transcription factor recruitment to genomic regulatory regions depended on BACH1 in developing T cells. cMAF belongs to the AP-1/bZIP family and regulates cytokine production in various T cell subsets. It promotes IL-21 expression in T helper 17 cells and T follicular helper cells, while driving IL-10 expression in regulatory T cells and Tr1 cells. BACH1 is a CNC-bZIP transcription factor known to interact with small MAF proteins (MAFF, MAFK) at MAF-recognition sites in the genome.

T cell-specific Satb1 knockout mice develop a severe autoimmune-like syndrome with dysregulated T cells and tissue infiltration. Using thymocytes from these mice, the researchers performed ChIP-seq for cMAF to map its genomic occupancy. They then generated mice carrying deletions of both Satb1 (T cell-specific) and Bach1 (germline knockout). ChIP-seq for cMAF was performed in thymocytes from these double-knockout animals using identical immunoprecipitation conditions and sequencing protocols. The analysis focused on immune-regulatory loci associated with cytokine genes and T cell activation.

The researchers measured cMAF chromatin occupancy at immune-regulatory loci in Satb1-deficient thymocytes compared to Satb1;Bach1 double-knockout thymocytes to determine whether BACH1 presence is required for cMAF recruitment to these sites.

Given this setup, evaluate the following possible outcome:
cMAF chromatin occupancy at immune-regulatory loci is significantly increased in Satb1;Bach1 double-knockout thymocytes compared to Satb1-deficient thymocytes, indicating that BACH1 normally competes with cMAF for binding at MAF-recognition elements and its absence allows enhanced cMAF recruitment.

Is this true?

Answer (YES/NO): NO